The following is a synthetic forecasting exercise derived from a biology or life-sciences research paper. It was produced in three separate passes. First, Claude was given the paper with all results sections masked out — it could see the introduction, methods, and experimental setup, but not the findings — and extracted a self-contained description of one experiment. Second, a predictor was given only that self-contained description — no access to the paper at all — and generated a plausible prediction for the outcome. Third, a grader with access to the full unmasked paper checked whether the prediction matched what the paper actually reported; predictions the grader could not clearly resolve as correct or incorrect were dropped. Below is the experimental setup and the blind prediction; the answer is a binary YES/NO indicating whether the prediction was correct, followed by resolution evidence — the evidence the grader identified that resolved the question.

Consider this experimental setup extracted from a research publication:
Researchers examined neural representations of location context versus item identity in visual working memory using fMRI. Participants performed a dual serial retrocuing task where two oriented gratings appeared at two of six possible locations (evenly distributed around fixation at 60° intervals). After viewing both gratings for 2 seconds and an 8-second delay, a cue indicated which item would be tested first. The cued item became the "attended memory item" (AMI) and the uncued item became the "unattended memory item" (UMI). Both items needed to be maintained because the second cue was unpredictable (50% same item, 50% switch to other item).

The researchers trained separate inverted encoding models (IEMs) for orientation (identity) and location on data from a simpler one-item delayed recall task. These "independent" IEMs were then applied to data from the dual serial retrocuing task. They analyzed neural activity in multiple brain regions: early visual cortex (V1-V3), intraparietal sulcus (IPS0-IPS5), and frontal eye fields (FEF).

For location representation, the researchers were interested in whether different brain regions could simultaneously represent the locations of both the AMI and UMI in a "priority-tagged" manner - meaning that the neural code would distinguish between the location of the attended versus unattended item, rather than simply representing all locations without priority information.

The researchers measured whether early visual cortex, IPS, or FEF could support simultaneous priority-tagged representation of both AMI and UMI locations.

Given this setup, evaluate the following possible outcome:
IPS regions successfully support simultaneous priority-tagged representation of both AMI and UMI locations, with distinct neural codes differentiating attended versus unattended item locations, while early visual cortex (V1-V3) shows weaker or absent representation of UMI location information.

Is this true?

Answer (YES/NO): YES